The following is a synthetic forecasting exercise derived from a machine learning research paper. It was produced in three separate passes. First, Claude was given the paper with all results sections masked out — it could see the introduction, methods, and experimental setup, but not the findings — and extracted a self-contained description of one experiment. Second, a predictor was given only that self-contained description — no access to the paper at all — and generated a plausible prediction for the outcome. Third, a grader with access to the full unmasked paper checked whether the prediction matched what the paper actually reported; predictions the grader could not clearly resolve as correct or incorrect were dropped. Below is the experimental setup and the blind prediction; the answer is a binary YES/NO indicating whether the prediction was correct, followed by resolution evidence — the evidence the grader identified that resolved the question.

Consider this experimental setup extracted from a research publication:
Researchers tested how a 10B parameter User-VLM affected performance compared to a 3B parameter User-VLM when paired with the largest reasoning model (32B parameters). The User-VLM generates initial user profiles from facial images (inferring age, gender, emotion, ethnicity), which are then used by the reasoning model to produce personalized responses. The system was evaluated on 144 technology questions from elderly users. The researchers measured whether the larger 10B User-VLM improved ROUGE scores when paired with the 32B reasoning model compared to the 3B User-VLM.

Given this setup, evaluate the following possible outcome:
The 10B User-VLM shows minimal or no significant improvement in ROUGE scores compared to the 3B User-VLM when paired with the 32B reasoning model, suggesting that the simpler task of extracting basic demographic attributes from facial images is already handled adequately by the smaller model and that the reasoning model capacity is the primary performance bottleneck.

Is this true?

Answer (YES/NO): YES